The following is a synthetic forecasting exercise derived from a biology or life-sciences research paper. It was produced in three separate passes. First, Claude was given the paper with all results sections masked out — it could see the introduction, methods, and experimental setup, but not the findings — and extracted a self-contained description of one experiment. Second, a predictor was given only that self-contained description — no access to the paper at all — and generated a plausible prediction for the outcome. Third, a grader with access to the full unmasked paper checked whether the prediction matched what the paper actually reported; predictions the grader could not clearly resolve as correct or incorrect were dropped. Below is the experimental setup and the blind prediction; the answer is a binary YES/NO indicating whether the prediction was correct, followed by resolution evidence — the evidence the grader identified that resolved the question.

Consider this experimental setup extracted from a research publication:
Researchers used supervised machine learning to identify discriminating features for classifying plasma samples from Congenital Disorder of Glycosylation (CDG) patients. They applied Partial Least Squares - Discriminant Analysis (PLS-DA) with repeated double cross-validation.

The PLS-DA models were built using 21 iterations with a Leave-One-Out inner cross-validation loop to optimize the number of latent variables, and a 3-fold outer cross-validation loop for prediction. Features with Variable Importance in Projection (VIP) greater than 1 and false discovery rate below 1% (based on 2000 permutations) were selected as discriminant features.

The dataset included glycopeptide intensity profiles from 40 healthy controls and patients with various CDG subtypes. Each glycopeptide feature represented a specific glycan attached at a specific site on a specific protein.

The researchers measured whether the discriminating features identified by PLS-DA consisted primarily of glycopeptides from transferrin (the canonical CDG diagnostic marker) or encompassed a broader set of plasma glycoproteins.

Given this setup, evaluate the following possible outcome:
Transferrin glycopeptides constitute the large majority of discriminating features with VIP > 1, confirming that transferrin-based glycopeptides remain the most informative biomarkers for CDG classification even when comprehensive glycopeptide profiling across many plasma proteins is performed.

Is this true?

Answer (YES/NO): NO